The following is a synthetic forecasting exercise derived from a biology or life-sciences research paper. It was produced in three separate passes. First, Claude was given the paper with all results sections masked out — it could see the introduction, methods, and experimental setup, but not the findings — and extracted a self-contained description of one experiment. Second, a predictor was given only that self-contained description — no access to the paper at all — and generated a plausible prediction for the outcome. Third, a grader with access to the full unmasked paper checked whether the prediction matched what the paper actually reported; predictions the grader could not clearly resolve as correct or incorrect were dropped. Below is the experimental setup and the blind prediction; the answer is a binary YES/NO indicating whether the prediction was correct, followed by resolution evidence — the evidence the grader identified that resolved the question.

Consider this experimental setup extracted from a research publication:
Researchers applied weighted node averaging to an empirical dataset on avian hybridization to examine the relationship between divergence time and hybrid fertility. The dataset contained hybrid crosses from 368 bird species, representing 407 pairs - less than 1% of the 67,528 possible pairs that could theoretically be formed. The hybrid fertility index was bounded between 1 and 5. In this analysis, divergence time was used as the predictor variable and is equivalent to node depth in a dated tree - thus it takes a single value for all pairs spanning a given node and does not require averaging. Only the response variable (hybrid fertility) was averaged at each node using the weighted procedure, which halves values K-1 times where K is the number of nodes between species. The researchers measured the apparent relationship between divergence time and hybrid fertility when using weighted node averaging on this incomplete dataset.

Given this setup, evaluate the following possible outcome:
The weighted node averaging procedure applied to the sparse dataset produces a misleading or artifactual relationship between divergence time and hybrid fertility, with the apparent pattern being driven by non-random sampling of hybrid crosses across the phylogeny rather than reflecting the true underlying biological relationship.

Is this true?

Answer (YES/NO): NO